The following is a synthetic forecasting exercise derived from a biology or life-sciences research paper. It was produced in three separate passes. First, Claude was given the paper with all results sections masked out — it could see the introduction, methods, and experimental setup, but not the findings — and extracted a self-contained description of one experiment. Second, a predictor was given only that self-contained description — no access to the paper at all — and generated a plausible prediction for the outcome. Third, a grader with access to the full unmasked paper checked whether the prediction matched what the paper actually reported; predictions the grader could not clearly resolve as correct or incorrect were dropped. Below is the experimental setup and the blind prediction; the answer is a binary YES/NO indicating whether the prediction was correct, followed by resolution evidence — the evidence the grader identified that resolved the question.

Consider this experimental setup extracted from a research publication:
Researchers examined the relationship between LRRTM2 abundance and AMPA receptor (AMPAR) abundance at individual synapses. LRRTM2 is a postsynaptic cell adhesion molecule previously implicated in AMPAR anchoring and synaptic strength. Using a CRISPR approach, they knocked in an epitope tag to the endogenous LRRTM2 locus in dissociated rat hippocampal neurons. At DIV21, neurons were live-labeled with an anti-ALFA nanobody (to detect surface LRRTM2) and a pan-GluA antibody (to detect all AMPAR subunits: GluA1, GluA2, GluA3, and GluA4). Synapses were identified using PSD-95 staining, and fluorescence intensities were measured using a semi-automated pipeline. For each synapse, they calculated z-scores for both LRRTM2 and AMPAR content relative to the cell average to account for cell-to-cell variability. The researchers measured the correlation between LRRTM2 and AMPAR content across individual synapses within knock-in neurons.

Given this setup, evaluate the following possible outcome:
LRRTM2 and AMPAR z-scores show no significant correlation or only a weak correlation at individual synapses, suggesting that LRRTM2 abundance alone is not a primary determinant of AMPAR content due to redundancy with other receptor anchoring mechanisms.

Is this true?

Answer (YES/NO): NO